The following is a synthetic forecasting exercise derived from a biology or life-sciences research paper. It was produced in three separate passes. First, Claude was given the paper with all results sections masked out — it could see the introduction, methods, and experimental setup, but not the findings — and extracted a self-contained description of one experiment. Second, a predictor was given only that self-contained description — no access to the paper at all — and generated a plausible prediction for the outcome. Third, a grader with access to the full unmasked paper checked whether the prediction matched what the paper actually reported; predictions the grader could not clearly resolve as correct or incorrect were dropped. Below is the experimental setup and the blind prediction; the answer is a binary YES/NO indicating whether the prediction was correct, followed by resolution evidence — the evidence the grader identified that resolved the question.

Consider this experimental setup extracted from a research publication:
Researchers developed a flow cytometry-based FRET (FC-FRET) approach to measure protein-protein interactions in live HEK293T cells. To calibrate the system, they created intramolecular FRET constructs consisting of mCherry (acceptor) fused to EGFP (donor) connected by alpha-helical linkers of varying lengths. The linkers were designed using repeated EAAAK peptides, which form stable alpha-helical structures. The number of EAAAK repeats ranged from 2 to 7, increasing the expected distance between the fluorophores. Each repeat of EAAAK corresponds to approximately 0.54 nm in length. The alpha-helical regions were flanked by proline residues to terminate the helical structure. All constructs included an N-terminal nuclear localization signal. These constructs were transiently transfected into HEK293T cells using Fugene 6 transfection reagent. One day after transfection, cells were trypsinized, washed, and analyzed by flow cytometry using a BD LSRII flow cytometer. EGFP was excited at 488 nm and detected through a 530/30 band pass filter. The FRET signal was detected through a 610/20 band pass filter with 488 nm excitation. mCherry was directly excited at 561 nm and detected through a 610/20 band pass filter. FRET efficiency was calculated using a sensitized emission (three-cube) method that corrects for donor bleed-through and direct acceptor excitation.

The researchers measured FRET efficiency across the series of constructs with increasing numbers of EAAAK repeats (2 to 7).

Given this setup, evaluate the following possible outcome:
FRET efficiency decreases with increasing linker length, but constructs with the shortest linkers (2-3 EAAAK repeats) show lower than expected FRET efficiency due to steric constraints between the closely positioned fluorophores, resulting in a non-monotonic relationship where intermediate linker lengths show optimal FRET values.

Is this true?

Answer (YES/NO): NO